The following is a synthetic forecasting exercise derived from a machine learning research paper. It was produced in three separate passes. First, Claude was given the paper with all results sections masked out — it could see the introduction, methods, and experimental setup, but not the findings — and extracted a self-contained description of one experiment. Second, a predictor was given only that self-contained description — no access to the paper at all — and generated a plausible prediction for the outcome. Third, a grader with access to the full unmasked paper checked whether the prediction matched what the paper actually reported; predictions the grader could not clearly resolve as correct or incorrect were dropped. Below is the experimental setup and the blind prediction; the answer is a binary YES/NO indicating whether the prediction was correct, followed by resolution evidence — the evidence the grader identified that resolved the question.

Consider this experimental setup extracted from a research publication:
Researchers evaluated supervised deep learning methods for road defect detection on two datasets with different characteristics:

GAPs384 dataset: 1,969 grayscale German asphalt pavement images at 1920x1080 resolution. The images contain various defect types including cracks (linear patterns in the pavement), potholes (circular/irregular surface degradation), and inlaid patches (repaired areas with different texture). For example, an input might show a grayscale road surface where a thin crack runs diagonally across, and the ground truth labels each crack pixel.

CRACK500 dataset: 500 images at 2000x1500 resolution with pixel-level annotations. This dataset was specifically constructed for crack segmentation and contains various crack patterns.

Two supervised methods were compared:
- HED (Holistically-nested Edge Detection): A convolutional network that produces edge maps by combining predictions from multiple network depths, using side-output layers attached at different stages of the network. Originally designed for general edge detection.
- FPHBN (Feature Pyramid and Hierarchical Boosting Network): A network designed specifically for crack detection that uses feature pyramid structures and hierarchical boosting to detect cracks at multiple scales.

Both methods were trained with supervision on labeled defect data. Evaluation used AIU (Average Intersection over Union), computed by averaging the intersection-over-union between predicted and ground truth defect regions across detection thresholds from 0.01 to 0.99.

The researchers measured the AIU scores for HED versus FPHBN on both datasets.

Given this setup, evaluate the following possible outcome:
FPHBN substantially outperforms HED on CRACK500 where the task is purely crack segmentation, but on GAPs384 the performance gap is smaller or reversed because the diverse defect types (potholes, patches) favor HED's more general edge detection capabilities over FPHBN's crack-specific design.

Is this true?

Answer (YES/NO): NO